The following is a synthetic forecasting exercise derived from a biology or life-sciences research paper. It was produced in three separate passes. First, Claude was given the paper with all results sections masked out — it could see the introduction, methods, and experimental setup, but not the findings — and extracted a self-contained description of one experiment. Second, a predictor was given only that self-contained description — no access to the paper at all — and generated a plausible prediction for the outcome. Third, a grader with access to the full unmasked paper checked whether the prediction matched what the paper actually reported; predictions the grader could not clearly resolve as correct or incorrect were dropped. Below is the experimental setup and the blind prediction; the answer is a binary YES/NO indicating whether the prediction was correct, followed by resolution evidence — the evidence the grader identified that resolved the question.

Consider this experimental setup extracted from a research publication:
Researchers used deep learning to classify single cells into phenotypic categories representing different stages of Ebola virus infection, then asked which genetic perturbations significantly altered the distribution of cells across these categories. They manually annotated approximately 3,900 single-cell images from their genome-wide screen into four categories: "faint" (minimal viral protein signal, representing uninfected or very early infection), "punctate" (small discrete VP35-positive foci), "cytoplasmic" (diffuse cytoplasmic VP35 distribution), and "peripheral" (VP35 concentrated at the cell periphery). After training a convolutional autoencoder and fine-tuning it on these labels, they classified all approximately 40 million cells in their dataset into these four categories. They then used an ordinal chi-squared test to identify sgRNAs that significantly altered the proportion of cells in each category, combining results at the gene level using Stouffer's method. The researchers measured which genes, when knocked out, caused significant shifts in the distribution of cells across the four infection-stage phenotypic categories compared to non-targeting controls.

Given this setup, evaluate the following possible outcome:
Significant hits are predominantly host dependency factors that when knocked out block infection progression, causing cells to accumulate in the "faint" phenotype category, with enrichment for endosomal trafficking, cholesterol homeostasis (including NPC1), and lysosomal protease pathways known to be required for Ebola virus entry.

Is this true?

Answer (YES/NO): NO